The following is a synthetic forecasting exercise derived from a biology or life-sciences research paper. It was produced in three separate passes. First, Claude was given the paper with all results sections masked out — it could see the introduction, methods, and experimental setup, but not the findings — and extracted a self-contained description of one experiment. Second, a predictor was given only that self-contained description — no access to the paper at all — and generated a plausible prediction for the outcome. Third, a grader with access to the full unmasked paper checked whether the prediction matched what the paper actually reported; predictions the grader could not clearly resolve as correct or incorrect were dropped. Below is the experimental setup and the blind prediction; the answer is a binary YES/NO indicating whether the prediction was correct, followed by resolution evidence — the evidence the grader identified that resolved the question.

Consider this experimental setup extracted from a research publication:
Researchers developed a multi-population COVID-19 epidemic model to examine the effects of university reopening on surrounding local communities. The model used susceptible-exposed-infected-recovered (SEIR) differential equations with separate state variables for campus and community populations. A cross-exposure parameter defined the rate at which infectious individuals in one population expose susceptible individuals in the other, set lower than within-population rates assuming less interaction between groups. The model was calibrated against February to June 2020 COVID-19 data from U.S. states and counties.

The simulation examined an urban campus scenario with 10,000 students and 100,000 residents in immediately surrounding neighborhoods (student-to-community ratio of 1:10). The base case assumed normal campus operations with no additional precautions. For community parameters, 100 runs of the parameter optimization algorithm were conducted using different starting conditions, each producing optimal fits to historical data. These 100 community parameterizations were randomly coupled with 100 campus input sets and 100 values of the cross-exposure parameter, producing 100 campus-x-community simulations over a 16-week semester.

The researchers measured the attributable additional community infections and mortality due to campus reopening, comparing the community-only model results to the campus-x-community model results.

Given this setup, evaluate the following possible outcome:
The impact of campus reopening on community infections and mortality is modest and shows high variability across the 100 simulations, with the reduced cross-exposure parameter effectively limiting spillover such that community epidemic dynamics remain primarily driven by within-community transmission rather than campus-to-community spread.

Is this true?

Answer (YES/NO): NO